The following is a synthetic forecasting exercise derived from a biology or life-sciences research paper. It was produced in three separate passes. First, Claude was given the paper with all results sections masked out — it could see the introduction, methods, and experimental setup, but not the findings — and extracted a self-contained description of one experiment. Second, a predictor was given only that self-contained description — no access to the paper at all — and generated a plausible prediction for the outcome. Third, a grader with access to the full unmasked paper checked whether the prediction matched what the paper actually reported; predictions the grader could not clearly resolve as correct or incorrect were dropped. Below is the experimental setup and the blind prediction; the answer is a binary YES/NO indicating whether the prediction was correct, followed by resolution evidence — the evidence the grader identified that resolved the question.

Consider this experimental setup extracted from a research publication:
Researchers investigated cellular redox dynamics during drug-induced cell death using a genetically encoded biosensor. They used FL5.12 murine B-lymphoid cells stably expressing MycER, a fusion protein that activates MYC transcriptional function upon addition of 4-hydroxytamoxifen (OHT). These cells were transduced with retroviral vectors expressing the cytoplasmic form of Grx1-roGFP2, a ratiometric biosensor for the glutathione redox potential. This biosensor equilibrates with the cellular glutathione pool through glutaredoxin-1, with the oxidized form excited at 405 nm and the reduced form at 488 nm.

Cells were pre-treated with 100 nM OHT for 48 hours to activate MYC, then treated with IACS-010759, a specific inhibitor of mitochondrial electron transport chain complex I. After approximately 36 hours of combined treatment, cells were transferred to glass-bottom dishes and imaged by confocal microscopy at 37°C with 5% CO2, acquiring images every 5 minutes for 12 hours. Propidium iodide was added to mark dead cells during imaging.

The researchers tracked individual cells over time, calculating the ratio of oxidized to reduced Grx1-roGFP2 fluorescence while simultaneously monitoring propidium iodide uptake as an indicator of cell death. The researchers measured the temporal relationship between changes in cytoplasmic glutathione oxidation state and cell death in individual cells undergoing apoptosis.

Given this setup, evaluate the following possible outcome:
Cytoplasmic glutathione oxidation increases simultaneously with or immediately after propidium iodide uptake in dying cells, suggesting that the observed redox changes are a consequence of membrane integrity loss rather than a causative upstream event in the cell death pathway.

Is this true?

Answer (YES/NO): NO